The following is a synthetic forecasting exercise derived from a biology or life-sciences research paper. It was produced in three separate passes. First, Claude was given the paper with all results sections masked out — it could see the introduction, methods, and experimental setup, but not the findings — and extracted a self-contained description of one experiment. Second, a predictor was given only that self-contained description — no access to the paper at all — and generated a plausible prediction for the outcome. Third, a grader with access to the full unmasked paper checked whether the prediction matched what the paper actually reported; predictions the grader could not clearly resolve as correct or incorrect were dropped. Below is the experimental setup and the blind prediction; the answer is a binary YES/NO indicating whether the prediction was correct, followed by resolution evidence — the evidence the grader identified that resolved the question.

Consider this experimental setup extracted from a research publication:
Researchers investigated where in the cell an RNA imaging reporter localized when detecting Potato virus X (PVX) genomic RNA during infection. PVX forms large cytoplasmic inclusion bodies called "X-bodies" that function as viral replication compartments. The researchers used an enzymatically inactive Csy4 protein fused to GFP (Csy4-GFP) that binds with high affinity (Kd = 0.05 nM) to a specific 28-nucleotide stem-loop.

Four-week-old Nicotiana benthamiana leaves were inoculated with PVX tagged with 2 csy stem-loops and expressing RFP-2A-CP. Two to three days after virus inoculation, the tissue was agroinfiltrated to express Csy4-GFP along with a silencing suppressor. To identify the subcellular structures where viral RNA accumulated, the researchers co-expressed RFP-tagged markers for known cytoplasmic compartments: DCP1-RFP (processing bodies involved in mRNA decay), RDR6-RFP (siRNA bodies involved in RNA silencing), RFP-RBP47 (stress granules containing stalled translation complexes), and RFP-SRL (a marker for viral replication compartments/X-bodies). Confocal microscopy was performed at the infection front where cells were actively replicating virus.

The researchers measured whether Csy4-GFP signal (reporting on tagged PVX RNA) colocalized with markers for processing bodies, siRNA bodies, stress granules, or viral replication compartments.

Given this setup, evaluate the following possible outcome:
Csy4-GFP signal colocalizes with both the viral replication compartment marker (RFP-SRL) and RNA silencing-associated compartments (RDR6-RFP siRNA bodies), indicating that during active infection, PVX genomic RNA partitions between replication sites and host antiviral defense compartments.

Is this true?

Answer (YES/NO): NO